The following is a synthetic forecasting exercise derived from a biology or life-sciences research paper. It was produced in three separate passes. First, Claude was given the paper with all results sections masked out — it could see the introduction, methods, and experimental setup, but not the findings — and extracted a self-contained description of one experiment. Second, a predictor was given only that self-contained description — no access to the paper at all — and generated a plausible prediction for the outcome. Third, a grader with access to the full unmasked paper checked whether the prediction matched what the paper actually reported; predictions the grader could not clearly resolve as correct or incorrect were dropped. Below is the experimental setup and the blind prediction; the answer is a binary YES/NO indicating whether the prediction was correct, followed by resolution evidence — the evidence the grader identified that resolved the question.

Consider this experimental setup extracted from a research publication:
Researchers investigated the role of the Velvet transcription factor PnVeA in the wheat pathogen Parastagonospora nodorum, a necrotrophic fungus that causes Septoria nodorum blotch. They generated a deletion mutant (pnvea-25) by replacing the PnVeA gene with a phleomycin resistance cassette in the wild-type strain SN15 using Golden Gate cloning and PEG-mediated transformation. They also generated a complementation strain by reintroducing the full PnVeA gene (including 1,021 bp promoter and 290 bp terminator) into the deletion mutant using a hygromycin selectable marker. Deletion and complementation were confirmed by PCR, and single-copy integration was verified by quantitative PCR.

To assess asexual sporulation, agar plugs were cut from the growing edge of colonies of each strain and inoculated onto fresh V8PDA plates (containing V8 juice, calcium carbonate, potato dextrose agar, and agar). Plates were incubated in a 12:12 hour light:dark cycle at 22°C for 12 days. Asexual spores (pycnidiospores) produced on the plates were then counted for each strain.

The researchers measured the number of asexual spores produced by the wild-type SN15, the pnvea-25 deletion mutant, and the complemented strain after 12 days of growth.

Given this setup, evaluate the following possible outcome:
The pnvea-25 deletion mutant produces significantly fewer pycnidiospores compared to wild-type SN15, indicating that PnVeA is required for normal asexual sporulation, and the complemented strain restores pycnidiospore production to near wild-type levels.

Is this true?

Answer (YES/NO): NO